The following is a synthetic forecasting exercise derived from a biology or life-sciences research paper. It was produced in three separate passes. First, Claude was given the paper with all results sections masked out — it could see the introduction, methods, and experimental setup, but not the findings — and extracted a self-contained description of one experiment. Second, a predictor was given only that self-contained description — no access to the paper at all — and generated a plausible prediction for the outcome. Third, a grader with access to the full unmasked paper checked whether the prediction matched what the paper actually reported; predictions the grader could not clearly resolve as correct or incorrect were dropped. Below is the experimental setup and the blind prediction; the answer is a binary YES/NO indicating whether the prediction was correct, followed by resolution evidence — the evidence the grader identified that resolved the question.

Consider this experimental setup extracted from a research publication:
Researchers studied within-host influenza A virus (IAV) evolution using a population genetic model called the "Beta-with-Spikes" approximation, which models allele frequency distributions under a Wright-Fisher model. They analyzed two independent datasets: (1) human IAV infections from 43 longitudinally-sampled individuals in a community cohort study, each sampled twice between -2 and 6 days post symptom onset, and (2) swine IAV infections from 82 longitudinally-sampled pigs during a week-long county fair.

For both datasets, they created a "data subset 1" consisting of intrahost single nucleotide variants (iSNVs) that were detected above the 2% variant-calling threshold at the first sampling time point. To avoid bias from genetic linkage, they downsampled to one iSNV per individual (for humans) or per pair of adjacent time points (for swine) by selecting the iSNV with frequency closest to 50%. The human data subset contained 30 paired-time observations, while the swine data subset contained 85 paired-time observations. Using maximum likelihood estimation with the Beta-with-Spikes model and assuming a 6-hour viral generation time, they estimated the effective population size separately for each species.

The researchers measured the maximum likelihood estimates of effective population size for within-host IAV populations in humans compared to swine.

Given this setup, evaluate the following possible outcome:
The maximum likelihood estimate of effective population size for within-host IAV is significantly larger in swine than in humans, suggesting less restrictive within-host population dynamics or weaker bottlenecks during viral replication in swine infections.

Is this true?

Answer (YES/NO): NO